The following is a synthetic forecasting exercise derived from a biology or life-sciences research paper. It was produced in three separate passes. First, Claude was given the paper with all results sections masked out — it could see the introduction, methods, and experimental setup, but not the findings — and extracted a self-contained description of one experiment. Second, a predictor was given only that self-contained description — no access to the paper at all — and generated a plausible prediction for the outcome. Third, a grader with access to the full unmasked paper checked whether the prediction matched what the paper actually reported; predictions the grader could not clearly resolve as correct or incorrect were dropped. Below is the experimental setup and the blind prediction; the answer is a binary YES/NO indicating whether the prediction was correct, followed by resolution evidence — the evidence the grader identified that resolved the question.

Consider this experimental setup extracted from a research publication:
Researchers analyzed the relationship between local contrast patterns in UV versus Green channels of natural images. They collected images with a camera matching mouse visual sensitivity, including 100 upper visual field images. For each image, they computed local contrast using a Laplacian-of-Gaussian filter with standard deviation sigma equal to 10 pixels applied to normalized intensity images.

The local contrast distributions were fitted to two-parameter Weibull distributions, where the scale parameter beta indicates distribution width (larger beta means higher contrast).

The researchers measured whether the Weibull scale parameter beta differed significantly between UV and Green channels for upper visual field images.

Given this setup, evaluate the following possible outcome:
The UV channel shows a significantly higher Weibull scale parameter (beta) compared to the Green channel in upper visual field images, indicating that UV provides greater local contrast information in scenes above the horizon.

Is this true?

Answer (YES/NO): NO